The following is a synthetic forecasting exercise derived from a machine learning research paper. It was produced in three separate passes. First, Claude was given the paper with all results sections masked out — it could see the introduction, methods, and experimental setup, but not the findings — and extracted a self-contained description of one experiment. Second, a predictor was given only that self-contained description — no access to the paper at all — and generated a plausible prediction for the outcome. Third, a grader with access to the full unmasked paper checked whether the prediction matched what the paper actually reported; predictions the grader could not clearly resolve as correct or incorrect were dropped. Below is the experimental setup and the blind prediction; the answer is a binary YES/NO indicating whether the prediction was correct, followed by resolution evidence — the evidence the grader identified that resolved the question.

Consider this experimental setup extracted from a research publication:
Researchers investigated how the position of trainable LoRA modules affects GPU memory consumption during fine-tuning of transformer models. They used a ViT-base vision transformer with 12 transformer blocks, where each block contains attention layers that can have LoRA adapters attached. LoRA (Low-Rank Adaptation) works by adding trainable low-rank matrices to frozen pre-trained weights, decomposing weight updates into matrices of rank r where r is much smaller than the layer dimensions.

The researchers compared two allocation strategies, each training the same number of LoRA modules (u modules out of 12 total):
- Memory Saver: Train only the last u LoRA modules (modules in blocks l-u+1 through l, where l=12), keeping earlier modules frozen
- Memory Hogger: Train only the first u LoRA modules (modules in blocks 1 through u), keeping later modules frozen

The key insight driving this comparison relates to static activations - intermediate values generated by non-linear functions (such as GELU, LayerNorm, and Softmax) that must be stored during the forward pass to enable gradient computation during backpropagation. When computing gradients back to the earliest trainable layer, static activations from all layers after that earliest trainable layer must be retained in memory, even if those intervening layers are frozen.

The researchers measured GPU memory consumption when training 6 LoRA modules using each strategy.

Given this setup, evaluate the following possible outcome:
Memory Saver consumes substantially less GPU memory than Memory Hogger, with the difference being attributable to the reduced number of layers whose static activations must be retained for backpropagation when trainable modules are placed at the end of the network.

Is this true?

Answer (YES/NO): YES